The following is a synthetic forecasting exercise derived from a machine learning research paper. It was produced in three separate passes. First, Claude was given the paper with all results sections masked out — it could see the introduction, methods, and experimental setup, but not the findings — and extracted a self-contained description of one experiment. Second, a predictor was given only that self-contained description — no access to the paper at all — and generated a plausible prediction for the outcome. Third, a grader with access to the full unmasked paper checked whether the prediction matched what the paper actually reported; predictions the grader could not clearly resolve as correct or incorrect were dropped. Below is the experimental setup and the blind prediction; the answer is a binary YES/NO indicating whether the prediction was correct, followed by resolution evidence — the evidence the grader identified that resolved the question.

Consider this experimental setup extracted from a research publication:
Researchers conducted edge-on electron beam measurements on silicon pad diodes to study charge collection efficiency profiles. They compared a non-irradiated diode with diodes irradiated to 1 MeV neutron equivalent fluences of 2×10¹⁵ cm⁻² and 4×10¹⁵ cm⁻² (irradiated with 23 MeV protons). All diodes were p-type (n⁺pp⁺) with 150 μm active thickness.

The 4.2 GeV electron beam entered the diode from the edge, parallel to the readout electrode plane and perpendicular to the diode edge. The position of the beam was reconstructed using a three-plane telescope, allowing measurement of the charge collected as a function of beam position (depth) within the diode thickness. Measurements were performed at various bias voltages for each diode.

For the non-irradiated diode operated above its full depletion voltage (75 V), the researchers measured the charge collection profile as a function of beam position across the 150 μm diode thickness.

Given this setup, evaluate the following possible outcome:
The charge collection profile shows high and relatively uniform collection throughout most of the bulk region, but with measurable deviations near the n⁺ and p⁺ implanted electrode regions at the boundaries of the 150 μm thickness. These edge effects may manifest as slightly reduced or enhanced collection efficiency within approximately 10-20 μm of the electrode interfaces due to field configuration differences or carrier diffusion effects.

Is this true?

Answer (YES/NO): NO